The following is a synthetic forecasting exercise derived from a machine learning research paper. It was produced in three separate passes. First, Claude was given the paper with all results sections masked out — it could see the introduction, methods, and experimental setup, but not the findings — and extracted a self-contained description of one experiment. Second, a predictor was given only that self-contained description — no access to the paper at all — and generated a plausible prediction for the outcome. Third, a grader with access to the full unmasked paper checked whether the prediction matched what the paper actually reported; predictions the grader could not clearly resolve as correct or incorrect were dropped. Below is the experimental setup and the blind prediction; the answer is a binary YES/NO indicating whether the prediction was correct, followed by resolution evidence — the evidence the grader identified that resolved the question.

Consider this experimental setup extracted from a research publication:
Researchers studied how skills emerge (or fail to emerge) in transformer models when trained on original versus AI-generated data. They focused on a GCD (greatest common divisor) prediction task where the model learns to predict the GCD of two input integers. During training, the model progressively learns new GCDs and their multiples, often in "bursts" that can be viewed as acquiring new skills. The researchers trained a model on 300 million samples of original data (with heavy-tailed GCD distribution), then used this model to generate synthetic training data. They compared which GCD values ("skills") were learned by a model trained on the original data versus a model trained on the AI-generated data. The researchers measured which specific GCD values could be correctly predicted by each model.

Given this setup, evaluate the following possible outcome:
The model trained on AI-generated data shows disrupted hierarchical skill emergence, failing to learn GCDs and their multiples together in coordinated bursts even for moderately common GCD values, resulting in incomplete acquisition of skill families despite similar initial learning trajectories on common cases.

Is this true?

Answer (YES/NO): NO